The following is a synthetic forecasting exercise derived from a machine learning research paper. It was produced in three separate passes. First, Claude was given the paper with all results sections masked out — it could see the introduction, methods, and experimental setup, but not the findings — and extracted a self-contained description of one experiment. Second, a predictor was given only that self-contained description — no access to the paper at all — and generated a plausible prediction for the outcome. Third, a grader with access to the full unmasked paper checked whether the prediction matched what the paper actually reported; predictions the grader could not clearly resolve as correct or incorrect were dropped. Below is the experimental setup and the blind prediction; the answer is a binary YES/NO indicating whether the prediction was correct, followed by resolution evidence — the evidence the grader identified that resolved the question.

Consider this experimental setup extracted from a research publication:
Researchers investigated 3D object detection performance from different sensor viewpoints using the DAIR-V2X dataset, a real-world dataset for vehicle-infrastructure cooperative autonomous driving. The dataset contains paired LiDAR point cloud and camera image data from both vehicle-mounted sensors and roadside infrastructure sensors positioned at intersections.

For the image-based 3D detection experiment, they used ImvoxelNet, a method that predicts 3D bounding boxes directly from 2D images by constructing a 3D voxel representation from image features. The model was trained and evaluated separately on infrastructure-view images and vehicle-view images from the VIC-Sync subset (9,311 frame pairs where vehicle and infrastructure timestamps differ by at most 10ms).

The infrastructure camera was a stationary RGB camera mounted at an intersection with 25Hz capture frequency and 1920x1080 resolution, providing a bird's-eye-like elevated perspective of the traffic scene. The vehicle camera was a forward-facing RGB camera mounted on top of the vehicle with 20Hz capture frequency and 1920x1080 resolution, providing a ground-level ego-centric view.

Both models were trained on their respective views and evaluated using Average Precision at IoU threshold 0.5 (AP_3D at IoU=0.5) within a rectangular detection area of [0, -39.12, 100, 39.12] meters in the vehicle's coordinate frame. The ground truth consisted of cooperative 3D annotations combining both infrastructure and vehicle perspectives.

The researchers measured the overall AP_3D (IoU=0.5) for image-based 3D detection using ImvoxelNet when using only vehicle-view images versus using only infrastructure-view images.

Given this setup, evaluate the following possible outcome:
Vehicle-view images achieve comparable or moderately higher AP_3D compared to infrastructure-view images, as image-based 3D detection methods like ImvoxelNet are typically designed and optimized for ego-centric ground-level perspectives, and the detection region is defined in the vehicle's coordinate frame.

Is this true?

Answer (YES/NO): NO